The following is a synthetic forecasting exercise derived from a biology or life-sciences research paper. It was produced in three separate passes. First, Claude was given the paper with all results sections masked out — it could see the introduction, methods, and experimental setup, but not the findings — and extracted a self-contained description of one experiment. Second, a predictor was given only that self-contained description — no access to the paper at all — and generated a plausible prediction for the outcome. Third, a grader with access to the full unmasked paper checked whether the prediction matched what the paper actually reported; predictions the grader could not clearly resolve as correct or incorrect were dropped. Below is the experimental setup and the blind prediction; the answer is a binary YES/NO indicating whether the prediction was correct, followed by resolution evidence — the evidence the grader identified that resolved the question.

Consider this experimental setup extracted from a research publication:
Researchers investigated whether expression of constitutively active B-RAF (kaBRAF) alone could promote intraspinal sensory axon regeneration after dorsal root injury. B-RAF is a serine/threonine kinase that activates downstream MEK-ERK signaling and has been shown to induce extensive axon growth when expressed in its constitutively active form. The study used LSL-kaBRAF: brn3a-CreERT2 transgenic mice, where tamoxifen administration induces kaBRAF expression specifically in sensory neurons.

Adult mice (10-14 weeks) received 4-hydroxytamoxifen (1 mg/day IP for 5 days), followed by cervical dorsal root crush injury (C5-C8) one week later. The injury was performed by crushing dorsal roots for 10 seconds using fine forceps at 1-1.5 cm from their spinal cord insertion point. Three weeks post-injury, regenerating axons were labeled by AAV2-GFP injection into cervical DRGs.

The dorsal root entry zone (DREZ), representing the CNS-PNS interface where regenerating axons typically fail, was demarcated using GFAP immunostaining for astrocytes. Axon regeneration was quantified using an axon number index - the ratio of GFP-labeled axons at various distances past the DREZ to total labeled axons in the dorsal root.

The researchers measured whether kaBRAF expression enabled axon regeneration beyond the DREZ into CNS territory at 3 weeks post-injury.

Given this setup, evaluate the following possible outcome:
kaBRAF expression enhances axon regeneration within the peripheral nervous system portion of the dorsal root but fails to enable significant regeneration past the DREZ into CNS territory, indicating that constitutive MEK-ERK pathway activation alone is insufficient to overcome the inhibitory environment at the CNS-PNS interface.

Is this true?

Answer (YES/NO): NO